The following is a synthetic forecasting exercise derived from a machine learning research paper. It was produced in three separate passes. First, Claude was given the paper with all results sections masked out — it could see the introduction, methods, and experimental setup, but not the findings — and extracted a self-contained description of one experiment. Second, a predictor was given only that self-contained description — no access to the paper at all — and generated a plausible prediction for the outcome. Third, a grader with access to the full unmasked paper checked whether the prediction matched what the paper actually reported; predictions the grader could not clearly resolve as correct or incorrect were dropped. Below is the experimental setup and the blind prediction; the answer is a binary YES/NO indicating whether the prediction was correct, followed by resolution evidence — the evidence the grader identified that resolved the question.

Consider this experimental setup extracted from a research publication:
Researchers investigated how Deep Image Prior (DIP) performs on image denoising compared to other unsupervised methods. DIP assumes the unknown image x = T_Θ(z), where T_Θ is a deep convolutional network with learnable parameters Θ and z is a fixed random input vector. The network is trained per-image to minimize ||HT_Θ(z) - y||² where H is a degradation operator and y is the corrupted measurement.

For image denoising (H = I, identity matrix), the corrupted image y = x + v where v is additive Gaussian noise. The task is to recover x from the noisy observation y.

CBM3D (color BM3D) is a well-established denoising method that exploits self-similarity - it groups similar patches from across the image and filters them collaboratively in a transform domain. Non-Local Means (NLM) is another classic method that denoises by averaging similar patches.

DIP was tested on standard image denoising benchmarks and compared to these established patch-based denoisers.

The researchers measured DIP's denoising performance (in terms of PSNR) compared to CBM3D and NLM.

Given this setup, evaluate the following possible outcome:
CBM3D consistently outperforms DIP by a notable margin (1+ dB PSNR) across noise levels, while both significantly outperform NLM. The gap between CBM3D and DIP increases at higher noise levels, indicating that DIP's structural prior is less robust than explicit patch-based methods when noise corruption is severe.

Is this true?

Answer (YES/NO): NO